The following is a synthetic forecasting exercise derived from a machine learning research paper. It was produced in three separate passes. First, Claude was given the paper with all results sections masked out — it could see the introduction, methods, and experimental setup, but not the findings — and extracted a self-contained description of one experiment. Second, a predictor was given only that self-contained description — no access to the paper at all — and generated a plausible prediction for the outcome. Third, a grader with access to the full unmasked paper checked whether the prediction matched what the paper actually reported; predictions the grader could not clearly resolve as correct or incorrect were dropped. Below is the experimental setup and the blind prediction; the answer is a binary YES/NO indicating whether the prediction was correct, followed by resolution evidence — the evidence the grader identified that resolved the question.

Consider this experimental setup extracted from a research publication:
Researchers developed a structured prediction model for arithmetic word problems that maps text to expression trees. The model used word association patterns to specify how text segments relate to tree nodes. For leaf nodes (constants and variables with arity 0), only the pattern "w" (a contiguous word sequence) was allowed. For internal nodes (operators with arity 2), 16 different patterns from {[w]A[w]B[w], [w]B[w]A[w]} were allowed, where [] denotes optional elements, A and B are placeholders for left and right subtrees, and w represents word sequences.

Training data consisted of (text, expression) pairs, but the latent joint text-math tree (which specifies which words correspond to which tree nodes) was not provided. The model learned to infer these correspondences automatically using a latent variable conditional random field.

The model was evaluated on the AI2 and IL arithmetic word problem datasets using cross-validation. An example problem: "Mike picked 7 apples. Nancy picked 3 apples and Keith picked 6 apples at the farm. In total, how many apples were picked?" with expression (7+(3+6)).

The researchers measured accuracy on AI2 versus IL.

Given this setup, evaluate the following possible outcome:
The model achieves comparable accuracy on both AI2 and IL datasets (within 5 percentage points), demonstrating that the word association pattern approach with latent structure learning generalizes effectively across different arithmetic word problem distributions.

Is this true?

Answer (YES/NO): NO